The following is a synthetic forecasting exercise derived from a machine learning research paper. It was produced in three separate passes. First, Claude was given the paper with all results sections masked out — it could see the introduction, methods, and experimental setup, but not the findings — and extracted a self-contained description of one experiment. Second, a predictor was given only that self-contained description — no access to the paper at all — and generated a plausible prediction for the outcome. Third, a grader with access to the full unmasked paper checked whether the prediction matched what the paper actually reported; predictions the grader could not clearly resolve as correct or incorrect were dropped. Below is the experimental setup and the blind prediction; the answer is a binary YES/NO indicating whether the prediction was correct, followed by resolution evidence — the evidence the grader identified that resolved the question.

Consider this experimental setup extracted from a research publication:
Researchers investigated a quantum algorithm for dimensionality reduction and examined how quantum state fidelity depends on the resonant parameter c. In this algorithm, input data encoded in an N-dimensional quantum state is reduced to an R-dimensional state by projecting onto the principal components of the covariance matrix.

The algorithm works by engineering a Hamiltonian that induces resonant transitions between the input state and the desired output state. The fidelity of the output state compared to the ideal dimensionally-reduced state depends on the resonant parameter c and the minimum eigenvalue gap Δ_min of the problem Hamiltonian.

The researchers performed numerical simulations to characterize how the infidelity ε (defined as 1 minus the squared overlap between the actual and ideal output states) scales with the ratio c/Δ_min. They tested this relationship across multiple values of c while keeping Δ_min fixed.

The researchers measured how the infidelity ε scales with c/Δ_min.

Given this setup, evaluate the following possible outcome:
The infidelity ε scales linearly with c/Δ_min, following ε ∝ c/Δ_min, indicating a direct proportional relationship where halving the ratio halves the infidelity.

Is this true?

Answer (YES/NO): NO